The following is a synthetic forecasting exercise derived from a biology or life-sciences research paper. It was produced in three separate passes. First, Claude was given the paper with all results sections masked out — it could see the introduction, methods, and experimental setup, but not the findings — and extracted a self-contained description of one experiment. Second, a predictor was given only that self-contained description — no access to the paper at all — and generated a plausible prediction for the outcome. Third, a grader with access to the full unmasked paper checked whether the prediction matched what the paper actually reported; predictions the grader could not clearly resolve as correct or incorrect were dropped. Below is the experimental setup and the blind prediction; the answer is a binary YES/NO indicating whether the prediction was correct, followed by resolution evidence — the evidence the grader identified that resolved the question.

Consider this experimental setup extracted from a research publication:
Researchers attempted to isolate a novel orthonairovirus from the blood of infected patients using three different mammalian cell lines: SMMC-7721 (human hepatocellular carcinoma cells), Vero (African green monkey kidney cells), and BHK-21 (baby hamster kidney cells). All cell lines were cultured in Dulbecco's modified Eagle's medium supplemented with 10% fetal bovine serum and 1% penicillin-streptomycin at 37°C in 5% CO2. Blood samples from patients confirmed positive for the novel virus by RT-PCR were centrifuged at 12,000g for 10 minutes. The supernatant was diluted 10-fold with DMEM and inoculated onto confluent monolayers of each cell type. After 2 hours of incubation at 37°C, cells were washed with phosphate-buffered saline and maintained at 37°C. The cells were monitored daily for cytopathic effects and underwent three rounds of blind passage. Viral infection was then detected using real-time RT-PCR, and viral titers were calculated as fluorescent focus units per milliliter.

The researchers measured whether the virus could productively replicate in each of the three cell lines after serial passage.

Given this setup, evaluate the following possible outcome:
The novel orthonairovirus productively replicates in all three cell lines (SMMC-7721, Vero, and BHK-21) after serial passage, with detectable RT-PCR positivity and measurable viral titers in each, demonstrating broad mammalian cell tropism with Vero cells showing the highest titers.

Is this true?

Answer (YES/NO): NO